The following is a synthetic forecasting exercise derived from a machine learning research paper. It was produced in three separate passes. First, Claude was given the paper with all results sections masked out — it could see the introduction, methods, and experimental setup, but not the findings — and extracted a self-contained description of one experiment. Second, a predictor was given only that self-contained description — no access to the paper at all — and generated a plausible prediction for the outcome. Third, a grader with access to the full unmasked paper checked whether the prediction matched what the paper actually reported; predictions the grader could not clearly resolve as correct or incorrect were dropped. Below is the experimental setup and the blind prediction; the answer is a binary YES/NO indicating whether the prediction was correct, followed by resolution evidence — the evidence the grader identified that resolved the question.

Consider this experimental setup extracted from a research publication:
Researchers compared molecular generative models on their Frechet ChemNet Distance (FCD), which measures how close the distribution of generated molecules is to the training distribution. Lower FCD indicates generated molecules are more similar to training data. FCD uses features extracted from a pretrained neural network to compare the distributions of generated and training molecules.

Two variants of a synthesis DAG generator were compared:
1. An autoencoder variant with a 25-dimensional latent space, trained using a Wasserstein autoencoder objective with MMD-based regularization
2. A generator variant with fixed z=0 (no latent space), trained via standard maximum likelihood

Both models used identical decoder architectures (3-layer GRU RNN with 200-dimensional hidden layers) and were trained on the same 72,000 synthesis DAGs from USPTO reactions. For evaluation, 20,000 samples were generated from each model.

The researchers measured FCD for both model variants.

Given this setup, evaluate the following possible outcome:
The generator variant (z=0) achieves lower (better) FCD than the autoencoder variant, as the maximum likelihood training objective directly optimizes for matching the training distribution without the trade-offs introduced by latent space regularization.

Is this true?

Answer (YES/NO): YES